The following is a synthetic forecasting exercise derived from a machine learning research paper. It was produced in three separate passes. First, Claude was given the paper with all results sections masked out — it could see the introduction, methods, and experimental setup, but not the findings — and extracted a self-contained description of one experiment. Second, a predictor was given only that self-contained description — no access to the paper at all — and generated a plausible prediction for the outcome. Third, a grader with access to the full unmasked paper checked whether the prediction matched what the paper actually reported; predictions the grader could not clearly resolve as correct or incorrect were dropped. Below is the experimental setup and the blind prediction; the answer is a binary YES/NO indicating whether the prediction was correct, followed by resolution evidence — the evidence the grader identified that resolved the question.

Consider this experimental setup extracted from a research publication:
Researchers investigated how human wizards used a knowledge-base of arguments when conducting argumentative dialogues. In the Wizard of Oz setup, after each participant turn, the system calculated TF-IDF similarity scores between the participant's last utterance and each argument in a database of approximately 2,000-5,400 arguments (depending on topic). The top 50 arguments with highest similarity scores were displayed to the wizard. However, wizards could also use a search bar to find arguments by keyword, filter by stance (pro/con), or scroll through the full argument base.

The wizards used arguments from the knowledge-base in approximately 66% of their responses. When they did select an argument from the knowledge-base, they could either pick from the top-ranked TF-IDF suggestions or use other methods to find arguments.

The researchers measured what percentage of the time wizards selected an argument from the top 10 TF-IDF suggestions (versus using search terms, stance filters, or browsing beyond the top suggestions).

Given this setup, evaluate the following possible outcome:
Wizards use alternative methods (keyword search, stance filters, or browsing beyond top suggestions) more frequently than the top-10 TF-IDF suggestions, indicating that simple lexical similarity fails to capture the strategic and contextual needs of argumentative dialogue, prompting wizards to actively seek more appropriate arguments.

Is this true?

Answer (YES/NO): YES